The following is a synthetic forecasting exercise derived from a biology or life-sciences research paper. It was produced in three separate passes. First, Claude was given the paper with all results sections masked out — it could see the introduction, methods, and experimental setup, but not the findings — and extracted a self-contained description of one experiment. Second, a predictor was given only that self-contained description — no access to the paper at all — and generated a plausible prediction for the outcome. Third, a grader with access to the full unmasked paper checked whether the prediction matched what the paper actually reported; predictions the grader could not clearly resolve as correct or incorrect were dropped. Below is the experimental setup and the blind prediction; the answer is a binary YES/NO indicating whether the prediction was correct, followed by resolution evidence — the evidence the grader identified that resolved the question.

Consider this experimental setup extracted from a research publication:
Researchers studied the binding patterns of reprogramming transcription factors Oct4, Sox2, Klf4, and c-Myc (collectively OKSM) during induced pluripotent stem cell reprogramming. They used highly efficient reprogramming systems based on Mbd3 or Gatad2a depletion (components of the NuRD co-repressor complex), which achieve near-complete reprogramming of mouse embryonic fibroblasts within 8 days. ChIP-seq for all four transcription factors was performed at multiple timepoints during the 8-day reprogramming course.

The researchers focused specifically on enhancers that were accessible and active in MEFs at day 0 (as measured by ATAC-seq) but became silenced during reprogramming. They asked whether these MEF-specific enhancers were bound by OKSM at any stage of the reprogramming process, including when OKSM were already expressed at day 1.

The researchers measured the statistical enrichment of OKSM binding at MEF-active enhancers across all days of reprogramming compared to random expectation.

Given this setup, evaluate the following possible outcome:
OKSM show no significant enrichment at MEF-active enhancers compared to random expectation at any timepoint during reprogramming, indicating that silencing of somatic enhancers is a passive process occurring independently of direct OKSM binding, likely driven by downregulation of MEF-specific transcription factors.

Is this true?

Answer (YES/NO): YES